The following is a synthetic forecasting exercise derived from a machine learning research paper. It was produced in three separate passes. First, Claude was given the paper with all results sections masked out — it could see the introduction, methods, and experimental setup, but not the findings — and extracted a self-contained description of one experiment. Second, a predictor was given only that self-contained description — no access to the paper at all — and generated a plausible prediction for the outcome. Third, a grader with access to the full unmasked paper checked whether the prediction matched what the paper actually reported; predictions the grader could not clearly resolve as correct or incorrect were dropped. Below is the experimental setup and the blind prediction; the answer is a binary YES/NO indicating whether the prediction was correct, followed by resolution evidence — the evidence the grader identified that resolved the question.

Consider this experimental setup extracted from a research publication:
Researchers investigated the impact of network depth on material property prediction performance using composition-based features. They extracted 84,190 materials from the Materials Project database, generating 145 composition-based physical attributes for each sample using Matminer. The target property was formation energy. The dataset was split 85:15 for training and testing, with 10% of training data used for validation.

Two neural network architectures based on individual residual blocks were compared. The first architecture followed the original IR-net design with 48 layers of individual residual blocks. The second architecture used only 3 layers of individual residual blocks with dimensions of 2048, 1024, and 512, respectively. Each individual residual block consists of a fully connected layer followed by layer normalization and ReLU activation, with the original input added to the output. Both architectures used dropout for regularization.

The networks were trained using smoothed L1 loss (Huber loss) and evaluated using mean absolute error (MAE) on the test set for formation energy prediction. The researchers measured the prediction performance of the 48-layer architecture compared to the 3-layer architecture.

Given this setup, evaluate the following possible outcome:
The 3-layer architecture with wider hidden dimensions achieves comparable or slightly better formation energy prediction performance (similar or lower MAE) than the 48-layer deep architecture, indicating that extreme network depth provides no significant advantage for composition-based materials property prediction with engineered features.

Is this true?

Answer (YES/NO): YES